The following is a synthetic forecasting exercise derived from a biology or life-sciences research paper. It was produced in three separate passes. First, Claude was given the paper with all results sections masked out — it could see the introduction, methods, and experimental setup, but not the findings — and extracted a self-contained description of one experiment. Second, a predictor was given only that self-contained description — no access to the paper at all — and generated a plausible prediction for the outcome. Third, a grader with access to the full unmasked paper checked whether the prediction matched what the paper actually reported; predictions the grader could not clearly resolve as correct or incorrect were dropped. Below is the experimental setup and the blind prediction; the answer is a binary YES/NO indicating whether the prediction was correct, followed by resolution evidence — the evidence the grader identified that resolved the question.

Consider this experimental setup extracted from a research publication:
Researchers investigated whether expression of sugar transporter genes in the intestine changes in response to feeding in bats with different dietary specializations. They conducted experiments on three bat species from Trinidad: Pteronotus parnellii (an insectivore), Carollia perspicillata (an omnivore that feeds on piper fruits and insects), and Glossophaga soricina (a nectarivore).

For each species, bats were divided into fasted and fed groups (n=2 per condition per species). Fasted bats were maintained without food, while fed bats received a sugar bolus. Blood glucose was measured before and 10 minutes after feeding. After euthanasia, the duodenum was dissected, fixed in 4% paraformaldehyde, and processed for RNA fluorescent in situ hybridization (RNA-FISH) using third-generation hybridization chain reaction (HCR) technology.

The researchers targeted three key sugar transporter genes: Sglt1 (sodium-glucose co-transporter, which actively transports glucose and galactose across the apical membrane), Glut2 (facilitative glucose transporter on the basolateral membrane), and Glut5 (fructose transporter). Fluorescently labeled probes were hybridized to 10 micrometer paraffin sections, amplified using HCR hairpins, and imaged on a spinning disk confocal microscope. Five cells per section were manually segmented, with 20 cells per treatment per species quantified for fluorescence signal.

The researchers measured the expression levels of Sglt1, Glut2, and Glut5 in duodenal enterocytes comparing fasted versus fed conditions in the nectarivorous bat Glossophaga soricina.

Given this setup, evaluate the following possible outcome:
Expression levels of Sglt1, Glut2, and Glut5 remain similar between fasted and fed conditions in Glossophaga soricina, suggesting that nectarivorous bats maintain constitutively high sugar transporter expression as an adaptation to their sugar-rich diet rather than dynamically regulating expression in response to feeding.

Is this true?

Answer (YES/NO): NO